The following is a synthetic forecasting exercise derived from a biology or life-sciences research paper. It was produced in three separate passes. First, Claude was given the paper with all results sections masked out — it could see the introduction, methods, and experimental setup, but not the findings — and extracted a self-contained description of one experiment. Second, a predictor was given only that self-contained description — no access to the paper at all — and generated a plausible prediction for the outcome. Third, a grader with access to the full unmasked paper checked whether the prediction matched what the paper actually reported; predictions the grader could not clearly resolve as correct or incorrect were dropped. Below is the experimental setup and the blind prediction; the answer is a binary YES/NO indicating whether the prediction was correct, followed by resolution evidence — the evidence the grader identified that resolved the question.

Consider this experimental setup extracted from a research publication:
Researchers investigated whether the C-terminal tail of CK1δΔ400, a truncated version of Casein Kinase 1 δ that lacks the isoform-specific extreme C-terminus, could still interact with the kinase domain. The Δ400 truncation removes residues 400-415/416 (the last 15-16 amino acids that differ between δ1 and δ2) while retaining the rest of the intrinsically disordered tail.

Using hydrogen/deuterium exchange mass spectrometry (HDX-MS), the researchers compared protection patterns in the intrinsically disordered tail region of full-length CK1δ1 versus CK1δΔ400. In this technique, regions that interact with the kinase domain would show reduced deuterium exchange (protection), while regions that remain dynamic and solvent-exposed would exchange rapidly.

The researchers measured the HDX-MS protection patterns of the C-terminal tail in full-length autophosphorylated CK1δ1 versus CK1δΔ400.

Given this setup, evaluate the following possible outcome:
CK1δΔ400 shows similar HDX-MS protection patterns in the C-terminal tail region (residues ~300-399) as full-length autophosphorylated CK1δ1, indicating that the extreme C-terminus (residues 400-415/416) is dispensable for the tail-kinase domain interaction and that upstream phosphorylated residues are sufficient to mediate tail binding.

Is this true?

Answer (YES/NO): NO